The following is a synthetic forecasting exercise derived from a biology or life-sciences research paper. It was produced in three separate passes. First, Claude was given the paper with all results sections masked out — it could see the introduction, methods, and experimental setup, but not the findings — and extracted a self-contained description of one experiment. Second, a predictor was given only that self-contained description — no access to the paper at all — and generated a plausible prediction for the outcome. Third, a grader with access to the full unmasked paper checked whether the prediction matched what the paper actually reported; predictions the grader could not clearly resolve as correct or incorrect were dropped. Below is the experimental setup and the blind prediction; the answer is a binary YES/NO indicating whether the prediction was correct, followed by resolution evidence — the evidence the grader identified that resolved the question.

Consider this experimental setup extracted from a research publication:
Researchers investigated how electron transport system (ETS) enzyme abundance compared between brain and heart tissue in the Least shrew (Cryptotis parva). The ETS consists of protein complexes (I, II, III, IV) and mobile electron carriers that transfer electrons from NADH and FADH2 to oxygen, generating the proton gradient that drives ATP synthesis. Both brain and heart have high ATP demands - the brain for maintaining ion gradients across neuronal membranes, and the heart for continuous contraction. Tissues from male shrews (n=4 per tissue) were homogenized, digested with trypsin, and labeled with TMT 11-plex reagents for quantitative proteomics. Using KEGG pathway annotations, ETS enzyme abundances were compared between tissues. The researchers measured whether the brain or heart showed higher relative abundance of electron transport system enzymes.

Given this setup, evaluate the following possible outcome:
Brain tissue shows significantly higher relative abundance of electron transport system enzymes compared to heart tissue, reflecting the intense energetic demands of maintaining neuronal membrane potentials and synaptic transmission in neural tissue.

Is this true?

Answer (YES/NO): NO